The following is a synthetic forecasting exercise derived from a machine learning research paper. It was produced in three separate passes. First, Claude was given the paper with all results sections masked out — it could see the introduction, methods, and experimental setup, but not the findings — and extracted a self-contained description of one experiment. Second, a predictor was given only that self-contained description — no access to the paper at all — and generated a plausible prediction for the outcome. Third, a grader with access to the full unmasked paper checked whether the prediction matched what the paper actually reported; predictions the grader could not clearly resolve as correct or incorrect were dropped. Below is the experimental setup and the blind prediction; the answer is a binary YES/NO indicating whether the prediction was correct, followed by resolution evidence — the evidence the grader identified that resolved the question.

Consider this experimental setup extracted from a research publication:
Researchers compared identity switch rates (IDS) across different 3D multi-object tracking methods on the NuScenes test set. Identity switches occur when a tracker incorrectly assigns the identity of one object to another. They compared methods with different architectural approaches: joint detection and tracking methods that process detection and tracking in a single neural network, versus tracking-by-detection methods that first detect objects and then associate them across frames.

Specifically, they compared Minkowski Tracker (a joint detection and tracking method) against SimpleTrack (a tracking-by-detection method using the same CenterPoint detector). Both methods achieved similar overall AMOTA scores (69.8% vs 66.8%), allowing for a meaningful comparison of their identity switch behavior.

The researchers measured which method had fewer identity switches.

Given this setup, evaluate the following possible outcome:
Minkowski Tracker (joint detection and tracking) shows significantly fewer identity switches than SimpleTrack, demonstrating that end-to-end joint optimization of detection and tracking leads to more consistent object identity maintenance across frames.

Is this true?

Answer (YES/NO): YES